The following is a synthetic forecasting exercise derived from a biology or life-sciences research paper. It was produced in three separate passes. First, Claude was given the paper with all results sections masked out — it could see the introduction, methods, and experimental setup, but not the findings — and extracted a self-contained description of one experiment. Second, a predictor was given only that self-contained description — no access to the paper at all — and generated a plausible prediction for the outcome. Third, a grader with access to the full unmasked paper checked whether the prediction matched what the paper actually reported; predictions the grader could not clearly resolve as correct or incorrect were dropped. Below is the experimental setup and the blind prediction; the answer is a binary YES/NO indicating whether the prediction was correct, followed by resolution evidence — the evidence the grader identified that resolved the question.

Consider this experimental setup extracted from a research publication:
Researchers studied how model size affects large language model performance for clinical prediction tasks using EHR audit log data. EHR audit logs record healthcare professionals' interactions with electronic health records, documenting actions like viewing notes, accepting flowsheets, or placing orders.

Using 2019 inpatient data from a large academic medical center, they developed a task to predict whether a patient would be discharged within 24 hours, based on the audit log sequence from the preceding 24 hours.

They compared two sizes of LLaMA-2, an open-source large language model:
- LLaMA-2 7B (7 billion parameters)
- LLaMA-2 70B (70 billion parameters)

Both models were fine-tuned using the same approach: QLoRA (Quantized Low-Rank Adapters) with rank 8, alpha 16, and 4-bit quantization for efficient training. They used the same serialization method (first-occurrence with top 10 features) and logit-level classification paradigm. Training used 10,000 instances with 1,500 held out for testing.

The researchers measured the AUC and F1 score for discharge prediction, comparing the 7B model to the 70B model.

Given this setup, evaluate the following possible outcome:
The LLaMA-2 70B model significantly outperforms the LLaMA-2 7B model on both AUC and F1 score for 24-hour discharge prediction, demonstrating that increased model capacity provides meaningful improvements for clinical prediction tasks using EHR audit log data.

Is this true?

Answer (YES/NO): NO